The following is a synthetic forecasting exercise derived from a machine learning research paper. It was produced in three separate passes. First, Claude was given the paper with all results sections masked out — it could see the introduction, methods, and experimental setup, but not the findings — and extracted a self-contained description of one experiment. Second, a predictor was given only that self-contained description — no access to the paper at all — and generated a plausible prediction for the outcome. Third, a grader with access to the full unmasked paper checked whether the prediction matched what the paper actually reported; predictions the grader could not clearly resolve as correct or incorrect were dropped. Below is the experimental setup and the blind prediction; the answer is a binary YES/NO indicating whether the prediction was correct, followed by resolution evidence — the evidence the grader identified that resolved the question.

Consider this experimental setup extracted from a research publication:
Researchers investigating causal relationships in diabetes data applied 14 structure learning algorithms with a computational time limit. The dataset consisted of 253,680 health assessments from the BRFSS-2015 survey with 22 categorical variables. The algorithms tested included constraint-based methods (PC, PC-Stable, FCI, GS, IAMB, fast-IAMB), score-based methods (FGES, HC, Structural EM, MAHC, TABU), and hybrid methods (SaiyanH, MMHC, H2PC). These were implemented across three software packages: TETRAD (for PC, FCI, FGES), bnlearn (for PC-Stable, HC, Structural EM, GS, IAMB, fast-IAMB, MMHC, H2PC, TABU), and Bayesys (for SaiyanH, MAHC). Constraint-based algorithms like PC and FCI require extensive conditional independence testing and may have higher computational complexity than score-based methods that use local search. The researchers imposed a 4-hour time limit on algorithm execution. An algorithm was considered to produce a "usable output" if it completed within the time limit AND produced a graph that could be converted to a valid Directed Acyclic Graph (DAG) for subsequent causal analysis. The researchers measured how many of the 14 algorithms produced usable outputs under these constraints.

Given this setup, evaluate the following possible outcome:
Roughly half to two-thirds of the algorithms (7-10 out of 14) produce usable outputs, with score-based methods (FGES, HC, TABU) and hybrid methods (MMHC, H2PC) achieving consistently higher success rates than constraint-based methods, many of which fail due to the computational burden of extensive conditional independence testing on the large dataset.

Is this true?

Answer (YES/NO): NO